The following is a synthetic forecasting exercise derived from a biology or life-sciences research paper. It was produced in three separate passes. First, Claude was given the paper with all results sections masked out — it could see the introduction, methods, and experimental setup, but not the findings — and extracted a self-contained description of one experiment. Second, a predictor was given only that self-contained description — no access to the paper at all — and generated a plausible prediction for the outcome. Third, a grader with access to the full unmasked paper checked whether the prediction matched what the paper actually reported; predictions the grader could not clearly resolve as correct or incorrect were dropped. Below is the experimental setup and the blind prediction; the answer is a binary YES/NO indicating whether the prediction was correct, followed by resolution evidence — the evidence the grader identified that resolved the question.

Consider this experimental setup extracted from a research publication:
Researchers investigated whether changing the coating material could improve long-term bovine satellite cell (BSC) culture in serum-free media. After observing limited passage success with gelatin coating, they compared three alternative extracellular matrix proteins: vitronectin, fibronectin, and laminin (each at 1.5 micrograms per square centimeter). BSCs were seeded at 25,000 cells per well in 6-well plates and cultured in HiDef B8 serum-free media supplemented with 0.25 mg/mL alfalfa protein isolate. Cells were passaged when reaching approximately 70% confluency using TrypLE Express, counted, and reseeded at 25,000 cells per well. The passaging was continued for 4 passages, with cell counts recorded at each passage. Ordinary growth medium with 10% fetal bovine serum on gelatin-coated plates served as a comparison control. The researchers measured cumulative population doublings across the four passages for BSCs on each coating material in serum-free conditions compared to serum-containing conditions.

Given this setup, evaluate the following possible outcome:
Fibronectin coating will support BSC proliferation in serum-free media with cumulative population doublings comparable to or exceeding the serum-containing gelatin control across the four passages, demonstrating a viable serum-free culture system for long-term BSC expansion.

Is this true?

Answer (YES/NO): NO